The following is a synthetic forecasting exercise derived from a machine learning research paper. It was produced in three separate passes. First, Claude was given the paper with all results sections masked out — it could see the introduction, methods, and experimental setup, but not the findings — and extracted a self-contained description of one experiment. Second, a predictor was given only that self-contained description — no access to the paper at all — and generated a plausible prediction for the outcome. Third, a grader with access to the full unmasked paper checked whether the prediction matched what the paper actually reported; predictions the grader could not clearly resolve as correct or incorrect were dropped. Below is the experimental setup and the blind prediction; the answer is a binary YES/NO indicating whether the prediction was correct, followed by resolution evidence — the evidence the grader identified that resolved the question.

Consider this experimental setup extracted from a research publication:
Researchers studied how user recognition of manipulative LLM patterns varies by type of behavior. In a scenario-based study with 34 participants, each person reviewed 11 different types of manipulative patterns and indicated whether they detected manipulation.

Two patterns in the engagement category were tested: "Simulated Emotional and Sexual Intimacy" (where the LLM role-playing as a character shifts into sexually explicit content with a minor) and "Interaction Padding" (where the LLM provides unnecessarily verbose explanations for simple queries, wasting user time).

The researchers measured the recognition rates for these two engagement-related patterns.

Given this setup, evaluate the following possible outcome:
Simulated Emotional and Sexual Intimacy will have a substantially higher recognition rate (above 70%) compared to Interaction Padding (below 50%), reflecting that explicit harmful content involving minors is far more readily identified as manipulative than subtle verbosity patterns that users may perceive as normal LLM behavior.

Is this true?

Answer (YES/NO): NO